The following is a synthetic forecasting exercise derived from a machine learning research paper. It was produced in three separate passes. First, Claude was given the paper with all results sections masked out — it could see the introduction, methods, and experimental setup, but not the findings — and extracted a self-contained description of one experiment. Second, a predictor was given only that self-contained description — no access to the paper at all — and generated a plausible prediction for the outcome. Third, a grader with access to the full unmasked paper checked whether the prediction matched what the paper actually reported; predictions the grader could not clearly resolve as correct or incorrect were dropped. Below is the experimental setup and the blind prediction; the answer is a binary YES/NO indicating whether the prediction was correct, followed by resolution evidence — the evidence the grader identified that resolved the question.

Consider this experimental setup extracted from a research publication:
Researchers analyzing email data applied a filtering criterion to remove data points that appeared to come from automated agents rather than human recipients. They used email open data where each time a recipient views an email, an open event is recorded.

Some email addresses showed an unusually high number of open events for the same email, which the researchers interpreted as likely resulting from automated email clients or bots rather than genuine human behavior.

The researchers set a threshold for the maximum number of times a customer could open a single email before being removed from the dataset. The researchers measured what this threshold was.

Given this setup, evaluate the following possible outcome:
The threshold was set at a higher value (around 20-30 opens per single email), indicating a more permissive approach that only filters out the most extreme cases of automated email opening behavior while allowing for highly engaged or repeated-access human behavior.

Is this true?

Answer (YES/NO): NO